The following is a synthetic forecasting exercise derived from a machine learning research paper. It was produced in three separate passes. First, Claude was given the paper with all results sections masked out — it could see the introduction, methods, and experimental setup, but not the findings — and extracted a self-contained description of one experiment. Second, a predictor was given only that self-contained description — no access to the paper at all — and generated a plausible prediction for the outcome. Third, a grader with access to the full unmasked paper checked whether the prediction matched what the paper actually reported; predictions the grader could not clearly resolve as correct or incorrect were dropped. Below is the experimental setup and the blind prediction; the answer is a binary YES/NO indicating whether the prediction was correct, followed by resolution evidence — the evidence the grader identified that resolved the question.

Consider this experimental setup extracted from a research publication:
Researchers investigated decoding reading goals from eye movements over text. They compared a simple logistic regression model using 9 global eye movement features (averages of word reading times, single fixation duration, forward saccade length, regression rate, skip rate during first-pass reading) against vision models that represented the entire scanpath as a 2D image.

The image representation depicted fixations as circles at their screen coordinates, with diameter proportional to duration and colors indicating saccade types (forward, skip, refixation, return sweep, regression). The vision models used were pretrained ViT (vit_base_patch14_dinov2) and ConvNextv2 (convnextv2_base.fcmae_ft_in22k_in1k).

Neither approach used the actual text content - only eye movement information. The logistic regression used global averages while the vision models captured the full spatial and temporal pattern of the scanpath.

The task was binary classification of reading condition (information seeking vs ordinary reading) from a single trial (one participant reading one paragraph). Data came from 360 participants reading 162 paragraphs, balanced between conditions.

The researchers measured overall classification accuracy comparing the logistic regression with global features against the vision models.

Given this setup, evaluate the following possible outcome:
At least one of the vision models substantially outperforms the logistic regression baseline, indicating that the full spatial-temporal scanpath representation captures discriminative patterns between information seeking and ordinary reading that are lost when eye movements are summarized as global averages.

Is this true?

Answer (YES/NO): YES